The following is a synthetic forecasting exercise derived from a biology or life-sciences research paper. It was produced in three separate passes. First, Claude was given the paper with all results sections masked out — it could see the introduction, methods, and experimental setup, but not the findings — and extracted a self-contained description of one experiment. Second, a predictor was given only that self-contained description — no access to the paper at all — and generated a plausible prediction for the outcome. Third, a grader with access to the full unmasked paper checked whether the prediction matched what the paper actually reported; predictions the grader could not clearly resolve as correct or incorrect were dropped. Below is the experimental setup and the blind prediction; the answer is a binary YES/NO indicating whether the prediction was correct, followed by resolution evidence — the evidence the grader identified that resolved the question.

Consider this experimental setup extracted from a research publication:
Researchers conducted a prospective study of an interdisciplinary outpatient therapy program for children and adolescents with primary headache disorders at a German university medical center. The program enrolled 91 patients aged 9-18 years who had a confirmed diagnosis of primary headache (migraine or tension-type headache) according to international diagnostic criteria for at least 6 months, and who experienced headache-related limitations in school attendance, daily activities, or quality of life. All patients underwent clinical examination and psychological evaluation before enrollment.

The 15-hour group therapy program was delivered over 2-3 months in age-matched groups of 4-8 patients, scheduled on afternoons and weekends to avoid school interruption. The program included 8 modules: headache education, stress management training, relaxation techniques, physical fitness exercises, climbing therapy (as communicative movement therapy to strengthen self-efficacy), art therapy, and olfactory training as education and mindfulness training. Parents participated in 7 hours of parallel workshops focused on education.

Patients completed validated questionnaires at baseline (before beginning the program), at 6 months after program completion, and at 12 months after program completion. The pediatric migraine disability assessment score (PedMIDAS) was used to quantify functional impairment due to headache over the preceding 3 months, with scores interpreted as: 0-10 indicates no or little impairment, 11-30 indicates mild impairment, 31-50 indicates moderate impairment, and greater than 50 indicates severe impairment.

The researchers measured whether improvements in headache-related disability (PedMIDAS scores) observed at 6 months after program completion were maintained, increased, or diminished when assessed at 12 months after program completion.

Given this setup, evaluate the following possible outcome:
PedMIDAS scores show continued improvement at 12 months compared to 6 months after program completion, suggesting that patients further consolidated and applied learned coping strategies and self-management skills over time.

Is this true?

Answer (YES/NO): YES